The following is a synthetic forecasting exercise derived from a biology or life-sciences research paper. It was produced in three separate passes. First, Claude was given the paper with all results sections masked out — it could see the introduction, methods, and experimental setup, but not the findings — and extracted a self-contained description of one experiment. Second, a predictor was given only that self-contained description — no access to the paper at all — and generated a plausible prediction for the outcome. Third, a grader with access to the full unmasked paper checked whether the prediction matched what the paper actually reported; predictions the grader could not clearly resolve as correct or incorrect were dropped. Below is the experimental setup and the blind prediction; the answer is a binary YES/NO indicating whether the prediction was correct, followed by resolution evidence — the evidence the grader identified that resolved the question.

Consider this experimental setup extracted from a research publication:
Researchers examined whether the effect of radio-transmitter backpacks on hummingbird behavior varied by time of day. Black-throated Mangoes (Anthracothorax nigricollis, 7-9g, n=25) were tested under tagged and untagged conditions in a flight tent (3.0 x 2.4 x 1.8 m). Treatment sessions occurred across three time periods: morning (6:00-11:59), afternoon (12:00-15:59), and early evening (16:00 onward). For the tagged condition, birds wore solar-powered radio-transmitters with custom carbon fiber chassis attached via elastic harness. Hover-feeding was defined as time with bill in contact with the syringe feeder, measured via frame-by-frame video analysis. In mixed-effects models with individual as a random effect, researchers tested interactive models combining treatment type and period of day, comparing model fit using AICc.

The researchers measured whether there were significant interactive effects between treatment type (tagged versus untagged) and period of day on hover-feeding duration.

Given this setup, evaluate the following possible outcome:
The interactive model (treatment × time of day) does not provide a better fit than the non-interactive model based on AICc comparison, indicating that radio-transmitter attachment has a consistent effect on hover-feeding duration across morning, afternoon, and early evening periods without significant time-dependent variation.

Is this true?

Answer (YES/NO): NO